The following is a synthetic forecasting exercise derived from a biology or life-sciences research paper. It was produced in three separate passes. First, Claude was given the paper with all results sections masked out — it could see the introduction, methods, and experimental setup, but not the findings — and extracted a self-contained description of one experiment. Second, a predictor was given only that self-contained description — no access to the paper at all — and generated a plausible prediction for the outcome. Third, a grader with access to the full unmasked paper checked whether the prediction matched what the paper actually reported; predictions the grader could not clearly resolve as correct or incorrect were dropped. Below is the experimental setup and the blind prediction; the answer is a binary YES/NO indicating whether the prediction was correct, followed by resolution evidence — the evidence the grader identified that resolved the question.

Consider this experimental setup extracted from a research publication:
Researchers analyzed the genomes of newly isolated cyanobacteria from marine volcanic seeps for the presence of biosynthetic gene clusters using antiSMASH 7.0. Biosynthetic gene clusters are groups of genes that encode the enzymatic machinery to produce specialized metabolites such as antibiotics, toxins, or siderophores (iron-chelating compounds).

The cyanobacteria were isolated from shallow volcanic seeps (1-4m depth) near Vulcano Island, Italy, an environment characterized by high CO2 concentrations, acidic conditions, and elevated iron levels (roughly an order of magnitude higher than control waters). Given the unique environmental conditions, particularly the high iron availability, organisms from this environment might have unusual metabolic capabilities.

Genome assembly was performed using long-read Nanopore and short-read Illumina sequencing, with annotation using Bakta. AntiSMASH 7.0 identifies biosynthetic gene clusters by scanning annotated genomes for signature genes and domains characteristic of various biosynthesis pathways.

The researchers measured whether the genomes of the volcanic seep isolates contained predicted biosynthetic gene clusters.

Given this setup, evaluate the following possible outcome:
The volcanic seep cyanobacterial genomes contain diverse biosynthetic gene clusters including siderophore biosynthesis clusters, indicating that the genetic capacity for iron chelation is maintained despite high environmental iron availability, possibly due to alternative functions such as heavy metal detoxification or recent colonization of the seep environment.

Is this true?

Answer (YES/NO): YES